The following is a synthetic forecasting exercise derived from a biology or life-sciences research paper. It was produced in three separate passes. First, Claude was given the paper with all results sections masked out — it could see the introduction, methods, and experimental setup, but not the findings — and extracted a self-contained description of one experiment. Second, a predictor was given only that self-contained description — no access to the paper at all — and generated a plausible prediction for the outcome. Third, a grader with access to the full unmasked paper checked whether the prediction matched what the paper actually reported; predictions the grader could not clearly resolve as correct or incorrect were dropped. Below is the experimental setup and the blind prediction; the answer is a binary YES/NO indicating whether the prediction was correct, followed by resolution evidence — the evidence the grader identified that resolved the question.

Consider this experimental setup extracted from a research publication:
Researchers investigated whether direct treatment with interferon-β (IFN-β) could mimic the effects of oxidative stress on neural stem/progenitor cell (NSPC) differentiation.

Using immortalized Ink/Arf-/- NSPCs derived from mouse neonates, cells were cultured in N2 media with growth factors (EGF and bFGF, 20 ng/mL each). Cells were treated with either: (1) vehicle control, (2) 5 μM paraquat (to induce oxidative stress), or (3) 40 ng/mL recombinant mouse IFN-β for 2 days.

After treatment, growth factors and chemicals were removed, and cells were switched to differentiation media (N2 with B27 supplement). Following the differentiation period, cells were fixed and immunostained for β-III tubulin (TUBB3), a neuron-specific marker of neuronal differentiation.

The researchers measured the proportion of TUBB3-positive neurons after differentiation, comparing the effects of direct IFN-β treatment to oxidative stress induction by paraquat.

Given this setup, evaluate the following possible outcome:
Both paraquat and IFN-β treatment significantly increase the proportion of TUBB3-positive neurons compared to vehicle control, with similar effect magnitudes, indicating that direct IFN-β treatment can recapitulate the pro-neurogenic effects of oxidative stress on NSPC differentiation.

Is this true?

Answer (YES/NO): NO